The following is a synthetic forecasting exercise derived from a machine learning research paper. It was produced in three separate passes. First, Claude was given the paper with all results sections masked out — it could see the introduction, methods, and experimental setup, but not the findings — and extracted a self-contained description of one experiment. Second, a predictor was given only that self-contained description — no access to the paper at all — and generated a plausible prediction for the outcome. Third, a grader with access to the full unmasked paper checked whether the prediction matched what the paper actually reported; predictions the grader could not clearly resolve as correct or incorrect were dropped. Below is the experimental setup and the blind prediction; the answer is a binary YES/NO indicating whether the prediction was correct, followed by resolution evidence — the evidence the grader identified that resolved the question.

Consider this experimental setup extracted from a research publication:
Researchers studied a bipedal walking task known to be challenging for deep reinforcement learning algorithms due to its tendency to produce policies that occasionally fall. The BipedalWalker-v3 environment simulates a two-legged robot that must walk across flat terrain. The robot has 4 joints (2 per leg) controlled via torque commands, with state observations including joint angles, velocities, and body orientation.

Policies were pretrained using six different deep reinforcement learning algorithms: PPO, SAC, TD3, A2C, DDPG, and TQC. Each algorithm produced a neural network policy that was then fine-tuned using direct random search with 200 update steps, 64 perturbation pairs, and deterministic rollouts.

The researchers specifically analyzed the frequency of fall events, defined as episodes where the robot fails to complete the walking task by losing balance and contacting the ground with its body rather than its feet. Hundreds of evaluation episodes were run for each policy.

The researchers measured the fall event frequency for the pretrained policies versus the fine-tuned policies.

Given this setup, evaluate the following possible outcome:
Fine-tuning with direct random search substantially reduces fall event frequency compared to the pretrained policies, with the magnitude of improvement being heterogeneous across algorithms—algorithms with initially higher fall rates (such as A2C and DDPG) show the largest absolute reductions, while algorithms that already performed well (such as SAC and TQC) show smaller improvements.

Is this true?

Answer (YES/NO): YES